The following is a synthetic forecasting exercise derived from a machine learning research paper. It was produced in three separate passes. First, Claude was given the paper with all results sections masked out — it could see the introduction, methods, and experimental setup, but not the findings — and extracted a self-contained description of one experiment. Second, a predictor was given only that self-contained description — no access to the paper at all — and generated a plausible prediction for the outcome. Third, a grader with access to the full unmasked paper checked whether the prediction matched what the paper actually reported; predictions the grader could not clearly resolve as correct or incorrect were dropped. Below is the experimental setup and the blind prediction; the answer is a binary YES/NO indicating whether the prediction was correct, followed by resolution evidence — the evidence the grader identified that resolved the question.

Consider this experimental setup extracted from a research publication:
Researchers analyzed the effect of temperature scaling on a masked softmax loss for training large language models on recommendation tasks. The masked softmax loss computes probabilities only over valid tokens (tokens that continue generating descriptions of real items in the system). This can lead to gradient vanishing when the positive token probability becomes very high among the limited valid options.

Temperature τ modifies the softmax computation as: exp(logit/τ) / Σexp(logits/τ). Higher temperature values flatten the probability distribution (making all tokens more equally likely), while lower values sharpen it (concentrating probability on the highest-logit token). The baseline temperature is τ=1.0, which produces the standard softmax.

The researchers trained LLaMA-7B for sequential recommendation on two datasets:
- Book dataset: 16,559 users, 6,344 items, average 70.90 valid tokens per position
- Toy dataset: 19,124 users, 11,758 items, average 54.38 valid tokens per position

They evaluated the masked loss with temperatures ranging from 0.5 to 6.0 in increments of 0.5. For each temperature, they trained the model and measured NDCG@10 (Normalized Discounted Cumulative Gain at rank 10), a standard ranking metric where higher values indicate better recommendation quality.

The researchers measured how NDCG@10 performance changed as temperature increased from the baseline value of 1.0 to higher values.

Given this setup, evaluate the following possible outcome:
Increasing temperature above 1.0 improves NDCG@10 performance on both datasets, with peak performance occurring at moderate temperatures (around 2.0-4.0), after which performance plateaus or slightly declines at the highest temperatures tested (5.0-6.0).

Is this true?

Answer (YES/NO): NO